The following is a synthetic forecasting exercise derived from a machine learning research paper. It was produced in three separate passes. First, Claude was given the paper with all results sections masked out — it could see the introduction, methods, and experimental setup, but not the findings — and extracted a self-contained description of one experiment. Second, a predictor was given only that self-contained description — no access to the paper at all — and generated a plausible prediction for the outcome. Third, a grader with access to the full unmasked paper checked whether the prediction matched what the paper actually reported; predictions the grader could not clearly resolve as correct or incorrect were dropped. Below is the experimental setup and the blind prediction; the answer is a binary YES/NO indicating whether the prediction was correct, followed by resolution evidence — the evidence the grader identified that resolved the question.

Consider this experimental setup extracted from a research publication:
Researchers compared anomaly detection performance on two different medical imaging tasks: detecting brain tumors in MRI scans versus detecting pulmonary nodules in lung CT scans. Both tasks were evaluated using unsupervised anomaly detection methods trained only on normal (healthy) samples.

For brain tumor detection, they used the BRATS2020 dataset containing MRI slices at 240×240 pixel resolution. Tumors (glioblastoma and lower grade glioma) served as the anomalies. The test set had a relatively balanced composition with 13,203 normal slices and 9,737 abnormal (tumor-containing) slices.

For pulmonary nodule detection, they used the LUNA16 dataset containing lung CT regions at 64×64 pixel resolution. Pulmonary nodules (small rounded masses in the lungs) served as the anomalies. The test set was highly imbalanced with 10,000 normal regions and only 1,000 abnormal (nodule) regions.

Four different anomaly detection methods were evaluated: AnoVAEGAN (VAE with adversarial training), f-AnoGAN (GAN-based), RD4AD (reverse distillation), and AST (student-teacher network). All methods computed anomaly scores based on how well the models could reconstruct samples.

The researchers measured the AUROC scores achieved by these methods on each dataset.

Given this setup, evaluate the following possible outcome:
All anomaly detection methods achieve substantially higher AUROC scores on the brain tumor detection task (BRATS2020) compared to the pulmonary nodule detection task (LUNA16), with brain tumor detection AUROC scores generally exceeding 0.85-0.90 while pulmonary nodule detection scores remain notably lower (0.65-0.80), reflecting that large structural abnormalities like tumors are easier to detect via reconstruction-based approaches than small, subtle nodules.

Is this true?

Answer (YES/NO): NO